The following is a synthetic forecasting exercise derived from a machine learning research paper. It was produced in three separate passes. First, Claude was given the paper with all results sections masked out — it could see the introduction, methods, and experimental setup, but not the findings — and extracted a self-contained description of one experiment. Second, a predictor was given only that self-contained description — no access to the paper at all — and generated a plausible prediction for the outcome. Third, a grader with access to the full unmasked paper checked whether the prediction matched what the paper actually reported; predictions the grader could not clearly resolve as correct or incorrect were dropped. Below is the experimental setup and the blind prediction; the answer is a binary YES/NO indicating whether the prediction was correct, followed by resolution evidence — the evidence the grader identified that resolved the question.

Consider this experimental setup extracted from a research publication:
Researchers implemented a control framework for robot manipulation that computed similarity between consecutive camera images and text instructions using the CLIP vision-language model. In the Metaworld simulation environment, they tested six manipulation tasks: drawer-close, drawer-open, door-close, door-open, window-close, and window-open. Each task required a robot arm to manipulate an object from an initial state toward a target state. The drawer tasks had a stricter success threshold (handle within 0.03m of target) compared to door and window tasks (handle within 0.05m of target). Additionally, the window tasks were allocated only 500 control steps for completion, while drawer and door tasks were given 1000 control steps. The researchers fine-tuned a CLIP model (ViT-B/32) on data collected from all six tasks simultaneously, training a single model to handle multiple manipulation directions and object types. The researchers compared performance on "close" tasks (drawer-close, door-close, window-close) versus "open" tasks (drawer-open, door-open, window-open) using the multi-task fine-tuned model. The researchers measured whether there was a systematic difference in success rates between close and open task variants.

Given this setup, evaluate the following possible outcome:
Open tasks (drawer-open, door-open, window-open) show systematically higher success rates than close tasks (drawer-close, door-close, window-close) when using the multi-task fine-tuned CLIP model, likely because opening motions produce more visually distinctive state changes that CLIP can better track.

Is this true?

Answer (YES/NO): NO